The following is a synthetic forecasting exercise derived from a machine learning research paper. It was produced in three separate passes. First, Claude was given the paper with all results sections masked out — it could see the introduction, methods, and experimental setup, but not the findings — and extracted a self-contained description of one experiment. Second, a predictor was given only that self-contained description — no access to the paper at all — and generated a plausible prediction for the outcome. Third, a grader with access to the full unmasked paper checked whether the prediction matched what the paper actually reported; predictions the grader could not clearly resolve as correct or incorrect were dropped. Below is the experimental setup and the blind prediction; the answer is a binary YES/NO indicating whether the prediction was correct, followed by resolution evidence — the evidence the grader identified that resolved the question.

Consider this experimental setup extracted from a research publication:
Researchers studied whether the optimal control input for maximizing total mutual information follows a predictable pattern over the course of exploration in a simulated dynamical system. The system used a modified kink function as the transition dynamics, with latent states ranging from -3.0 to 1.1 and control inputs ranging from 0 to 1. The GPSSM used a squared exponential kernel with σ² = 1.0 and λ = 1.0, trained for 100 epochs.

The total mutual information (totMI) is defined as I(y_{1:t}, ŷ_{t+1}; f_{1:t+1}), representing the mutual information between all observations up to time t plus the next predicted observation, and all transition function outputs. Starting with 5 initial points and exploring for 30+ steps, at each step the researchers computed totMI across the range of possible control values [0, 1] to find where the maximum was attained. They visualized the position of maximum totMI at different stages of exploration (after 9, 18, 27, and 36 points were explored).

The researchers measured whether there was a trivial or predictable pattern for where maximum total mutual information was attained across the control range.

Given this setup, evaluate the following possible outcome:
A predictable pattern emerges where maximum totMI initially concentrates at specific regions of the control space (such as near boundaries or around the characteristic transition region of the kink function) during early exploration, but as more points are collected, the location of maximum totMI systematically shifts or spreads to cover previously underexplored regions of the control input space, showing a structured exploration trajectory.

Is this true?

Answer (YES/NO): NO